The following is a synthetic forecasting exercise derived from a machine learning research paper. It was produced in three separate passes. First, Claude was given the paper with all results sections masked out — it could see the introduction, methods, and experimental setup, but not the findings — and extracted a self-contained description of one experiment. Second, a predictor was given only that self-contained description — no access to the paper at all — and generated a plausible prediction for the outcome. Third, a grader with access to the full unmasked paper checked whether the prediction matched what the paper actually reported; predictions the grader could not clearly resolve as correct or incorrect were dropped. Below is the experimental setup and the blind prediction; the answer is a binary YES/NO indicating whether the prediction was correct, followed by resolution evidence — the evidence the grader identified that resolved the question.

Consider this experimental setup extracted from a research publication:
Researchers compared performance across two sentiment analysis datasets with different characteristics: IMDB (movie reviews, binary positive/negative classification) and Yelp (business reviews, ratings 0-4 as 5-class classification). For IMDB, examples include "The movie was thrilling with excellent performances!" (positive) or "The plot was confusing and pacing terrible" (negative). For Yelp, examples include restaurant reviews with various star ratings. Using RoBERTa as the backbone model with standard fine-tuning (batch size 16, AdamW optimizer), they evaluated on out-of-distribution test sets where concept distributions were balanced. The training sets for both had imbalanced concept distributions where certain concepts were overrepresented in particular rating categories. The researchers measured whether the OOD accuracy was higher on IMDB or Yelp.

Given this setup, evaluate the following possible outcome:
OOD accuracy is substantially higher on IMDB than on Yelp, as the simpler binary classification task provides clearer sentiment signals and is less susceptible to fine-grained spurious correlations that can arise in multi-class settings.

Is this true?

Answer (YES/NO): NO